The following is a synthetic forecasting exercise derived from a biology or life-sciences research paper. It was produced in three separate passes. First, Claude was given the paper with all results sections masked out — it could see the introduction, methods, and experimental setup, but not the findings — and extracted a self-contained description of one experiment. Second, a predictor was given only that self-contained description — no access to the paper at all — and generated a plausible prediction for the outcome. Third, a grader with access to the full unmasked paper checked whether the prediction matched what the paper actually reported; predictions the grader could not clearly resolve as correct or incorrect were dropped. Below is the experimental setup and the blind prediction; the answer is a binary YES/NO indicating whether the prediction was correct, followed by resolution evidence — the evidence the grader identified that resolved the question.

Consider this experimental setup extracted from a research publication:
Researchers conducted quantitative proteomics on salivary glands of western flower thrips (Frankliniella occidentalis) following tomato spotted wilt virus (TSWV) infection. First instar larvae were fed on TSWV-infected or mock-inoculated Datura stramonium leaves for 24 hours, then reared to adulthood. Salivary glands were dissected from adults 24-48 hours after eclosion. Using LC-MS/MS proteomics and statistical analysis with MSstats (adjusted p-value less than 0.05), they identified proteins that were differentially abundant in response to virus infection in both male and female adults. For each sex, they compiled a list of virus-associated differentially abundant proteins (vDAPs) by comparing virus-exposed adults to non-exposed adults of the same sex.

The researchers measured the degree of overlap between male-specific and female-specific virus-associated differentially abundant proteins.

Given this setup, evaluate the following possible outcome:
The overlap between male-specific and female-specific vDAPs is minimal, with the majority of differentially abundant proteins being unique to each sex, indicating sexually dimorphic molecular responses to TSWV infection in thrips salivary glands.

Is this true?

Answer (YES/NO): YES